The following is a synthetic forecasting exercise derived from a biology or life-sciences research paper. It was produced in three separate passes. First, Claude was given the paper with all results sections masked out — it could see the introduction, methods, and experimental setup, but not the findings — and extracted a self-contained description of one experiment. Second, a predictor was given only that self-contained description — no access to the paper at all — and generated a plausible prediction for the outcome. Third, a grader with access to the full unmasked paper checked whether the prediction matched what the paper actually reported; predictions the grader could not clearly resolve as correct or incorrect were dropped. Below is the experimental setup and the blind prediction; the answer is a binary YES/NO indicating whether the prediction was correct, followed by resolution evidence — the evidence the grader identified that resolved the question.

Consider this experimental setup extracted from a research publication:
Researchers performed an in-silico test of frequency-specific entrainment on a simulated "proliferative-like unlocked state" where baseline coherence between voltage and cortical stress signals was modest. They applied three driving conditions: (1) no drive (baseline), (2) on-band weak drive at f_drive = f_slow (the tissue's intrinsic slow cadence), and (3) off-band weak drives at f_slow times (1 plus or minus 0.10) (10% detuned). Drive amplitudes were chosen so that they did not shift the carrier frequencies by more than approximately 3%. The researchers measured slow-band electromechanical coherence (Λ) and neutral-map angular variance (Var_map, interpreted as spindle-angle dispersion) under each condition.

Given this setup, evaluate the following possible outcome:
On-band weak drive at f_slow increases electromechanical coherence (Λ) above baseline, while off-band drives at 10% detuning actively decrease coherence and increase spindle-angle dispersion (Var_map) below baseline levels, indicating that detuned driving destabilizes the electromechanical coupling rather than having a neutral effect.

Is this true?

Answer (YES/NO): NO